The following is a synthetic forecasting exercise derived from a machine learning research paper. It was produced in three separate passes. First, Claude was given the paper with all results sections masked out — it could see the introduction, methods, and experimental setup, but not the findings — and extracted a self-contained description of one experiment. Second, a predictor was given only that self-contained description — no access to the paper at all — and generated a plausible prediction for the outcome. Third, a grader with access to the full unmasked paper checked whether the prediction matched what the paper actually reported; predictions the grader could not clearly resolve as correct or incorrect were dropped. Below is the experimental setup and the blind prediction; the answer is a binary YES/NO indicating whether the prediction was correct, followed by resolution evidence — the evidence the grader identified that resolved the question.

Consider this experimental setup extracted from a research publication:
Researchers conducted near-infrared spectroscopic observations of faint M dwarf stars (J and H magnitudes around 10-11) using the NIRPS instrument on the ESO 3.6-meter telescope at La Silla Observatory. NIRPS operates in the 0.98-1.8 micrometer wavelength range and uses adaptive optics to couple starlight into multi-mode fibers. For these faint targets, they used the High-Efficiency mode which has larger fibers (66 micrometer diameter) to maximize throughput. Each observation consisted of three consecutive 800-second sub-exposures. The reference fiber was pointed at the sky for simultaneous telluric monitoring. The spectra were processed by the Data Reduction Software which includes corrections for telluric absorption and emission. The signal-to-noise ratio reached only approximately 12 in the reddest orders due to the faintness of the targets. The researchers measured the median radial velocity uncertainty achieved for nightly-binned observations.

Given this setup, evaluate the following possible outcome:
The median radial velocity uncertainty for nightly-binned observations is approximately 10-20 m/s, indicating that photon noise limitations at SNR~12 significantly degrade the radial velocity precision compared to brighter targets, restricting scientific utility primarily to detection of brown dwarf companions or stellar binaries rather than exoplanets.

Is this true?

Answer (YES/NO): NO